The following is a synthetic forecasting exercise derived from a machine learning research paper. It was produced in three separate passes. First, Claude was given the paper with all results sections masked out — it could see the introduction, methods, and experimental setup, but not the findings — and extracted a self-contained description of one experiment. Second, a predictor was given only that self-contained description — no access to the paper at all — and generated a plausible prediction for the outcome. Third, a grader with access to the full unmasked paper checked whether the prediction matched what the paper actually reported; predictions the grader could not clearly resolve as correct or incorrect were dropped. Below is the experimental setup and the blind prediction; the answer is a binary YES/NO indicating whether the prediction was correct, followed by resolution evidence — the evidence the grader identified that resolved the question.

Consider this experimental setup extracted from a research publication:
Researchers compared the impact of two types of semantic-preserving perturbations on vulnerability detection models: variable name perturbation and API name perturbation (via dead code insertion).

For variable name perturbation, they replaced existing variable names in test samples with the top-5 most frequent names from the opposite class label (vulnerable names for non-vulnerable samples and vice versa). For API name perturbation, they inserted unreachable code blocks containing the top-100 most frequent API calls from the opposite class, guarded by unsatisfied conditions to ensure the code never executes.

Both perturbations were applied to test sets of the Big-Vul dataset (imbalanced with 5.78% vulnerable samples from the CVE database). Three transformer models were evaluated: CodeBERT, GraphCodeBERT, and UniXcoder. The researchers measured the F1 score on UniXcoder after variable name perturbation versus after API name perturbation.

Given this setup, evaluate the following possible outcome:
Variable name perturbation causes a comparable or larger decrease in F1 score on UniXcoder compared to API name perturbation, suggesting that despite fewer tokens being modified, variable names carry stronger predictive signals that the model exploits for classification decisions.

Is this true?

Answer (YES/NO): NO